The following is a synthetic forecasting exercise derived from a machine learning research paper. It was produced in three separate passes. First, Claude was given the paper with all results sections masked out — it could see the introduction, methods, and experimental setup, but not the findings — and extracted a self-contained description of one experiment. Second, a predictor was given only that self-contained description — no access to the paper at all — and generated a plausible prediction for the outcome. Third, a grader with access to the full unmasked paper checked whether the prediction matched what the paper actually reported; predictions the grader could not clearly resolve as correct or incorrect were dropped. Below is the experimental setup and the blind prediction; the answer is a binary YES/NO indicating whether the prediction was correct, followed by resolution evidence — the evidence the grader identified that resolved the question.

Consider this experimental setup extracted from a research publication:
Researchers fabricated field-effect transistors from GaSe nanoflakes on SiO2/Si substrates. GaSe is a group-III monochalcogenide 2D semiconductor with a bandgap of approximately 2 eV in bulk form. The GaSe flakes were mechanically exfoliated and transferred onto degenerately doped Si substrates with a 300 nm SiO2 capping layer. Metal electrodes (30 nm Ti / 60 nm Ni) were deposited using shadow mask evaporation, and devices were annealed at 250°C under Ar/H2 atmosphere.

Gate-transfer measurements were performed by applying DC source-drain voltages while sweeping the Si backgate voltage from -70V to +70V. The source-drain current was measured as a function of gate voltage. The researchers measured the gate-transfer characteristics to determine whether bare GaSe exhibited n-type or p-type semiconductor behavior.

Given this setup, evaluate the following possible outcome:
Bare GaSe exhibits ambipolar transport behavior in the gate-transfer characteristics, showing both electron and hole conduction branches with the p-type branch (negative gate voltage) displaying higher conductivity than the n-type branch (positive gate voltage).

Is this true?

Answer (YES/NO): NO